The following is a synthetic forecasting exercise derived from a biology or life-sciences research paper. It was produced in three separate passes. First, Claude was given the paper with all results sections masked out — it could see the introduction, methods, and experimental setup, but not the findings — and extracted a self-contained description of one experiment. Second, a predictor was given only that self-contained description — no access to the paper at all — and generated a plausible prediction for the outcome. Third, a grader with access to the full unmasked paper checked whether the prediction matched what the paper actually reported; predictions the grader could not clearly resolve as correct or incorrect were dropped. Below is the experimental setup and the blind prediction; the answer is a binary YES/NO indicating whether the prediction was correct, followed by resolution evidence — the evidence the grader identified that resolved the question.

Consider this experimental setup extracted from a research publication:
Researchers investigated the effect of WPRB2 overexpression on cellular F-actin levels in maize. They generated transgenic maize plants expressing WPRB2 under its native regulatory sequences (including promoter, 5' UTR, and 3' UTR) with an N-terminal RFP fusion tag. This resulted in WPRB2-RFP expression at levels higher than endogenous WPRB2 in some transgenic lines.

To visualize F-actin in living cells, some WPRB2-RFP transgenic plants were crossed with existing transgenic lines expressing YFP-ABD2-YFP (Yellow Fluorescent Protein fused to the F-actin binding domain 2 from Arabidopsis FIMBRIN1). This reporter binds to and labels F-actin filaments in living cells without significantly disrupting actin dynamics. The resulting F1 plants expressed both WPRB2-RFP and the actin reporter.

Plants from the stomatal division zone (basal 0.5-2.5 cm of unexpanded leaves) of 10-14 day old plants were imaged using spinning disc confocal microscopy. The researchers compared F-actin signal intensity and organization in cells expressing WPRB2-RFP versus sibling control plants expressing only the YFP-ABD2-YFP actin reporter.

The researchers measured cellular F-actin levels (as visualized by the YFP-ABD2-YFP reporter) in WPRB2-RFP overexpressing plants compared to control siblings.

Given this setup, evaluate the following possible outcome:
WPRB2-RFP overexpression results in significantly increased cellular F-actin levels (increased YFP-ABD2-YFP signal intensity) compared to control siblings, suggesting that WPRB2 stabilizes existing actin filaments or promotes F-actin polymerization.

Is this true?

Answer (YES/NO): NO